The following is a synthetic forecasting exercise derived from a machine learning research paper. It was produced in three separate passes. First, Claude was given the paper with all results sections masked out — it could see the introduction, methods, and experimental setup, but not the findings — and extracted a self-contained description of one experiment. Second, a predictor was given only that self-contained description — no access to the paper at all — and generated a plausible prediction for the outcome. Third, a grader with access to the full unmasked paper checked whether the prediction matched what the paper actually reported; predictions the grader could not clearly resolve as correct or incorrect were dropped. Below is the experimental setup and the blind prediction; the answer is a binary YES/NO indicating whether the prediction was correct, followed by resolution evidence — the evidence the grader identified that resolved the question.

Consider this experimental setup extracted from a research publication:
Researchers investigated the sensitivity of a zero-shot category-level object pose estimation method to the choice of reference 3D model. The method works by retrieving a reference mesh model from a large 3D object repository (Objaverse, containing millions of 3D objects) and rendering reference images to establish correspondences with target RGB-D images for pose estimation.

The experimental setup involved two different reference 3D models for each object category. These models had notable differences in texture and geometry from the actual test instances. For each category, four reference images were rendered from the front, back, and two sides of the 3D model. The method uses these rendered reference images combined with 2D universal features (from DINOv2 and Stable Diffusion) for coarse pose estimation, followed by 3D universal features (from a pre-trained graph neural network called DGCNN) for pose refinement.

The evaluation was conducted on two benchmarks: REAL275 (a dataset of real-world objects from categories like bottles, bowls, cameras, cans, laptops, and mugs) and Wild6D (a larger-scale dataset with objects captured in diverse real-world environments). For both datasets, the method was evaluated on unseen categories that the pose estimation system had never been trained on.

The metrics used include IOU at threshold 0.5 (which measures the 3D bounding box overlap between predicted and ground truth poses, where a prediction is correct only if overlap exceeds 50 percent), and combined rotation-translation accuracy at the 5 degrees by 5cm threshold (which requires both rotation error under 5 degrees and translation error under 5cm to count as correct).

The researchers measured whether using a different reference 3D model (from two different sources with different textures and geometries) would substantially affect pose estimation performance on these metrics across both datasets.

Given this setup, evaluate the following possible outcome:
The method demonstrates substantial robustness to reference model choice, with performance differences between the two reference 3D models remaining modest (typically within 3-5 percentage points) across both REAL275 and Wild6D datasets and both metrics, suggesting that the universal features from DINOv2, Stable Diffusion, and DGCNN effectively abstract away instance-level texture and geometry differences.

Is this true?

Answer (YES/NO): YES